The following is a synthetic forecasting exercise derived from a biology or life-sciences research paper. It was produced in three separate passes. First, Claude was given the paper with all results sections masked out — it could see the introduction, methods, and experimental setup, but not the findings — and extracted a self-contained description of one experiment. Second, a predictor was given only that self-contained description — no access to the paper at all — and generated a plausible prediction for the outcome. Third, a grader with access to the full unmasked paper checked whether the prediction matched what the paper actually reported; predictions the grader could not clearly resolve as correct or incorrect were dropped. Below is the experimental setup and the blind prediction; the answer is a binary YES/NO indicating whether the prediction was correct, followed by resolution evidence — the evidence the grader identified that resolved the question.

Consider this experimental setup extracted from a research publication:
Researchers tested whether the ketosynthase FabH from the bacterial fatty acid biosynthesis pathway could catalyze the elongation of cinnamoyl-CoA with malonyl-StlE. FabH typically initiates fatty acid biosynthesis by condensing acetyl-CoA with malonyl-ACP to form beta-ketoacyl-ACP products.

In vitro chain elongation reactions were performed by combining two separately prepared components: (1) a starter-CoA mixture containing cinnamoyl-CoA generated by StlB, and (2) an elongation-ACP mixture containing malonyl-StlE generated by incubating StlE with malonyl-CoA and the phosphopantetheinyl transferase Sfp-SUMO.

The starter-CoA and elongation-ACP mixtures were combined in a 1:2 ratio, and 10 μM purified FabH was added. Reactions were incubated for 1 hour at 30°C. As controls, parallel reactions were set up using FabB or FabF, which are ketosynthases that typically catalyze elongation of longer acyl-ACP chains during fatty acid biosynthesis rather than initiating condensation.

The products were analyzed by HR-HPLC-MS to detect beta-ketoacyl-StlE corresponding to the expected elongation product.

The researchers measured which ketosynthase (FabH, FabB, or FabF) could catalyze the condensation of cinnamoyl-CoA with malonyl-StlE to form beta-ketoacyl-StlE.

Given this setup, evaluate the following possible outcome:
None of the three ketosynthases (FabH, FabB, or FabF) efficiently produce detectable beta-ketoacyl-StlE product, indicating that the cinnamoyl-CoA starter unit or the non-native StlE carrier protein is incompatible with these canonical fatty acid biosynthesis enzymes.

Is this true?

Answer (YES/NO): NO